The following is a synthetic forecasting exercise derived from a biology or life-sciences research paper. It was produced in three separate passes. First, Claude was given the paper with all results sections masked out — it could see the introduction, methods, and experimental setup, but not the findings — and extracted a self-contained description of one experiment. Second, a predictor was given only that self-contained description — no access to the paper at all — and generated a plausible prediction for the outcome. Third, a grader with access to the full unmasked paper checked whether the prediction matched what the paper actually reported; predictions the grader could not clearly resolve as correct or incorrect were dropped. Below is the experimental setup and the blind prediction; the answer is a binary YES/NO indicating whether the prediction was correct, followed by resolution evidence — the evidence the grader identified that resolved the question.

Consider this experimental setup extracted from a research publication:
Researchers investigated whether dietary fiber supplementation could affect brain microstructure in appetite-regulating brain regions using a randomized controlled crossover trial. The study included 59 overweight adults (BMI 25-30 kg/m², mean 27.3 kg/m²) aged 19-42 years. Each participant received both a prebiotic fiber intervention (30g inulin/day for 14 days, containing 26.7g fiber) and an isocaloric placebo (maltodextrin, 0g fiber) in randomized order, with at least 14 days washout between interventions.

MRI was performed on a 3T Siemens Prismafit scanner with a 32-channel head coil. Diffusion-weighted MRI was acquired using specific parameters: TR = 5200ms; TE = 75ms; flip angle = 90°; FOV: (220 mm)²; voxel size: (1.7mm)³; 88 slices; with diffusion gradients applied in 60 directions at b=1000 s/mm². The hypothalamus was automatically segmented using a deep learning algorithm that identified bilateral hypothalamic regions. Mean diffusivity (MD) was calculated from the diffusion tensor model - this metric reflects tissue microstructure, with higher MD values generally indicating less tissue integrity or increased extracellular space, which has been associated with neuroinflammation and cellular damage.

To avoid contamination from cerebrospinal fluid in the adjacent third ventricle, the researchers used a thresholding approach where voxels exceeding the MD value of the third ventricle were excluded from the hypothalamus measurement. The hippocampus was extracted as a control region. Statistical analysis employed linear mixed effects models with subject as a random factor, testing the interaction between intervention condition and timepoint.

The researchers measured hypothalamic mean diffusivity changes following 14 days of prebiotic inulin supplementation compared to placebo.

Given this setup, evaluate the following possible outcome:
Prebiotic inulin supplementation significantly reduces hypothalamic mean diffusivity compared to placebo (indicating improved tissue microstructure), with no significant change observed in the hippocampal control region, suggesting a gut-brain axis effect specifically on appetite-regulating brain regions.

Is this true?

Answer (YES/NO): NO